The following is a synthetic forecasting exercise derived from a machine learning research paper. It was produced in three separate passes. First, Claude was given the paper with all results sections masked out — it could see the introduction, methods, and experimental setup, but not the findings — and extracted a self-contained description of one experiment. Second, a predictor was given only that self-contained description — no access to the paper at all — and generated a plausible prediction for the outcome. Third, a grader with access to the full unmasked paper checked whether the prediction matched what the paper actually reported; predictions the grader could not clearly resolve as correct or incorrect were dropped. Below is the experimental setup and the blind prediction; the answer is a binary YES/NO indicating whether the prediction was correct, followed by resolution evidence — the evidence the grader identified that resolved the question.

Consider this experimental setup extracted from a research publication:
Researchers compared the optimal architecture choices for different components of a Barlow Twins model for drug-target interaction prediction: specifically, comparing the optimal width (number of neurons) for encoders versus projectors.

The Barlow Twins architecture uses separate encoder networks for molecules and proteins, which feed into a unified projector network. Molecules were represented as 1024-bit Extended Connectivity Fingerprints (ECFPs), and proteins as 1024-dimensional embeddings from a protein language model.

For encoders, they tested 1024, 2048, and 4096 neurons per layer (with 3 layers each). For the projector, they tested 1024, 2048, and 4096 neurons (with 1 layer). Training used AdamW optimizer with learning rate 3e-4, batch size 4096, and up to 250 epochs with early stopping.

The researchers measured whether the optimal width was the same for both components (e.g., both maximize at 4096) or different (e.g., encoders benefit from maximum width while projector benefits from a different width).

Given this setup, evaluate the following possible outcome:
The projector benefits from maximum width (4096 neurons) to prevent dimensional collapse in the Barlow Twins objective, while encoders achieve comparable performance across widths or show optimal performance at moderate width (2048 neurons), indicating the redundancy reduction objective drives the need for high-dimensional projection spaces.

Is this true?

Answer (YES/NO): NO